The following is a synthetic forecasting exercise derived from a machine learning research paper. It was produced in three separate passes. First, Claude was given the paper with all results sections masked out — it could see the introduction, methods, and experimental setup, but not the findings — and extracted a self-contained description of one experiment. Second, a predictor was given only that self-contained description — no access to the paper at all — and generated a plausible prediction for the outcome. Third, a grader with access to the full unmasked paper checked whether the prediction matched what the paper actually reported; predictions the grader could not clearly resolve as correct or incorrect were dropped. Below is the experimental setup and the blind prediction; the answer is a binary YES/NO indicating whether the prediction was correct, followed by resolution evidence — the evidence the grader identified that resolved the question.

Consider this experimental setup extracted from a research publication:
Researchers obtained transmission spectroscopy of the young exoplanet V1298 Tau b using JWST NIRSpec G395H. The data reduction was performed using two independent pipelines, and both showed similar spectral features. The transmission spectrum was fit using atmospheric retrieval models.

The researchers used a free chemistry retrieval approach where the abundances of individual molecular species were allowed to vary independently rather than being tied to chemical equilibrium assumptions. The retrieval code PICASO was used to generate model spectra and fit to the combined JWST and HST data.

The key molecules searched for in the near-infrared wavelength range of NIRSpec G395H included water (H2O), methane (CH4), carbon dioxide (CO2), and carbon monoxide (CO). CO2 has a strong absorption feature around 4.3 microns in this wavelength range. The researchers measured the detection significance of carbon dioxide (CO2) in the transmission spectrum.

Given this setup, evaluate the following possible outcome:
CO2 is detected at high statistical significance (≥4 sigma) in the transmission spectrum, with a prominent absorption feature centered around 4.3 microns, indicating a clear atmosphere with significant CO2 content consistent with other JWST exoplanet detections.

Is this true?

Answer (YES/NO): YES